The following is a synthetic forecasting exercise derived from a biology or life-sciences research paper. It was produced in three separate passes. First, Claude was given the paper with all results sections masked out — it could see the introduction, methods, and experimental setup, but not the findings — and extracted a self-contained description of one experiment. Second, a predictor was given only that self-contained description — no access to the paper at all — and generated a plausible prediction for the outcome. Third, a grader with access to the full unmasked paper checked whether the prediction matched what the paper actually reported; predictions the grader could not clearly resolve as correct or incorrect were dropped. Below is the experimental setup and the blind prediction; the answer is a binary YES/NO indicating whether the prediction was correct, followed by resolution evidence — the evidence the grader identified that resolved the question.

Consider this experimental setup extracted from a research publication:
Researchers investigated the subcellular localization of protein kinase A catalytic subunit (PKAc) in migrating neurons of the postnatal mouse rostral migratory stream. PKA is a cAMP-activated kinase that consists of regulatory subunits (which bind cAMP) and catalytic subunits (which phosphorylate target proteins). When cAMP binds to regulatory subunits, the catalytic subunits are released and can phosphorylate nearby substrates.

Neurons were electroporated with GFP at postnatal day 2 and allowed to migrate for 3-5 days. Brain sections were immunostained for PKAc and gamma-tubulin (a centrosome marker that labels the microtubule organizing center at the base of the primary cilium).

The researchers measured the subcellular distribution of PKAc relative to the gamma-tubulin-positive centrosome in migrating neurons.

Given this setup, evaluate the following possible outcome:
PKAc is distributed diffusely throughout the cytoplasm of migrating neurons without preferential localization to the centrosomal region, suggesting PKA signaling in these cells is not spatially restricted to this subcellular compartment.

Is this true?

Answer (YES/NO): NO